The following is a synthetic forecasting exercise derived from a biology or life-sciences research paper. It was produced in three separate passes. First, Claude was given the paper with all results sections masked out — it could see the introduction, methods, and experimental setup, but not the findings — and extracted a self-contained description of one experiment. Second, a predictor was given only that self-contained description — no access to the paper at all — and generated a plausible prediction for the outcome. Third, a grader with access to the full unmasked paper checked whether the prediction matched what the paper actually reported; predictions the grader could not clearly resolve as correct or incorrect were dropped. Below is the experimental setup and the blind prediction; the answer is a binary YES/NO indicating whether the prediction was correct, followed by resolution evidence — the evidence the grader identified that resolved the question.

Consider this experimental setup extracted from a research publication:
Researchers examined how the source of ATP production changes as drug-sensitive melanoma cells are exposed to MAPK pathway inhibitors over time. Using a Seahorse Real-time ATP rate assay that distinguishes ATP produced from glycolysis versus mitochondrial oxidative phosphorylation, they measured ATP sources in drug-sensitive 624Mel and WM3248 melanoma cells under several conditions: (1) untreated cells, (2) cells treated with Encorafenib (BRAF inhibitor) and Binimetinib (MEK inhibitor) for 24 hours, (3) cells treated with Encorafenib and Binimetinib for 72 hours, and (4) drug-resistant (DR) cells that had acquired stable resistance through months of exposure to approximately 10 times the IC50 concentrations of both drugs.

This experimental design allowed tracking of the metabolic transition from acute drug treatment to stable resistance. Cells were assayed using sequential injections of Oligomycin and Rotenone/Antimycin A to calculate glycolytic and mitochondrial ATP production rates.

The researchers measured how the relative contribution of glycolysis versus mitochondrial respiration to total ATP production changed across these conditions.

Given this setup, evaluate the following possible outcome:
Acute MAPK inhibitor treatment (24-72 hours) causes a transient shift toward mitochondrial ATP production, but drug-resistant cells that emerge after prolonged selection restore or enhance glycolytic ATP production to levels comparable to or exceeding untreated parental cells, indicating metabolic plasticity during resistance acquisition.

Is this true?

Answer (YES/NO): YES